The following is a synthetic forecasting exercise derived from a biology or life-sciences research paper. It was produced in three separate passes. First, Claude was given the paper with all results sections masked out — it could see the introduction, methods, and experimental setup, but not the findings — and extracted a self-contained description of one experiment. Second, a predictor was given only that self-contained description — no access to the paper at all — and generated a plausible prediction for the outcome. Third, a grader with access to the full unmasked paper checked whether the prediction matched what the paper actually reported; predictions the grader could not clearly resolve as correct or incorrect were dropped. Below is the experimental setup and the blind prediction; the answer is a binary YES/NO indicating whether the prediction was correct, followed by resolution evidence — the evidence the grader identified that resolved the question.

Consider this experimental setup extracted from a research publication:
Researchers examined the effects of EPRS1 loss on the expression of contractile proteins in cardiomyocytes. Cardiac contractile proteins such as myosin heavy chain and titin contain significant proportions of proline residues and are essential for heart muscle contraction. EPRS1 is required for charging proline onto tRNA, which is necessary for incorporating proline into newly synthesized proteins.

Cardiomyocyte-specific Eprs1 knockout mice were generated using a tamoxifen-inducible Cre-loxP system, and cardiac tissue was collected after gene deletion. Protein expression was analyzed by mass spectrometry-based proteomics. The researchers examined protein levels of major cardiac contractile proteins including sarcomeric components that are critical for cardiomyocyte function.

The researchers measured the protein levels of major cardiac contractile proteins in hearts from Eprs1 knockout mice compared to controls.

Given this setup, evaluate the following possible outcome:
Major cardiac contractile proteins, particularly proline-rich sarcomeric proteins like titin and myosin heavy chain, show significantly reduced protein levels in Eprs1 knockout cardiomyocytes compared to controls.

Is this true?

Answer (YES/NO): NO